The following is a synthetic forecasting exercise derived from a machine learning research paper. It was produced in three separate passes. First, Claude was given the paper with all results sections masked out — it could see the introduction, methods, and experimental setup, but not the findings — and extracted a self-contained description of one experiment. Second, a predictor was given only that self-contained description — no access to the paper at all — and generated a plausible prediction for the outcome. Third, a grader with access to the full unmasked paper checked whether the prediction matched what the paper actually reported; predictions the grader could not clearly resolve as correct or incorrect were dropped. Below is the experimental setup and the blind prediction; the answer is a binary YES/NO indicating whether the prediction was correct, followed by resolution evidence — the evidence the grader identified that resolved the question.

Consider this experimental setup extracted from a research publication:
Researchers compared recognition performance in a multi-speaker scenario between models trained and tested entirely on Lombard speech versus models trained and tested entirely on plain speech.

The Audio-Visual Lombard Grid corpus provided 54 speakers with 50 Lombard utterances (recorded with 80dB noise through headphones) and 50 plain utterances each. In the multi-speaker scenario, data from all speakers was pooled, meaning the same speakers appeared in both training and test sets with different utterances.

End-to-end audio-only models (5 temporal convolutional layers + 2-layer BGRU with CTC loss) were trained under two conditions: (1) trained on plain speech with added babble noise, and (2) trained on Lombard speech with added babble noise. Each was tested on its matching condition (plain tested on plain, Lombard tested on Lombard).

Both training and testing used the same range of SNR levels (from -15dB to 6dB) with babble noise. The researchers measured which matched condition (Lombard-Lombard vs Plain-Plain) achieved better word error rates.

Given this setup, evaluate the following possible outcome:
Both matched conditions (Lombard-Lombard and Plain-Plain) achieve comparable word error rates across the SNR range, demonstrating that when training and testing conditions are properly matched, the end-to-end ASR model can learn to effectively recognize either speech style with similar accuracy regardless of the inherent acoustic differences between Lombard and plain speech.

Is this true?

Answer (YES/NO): NO